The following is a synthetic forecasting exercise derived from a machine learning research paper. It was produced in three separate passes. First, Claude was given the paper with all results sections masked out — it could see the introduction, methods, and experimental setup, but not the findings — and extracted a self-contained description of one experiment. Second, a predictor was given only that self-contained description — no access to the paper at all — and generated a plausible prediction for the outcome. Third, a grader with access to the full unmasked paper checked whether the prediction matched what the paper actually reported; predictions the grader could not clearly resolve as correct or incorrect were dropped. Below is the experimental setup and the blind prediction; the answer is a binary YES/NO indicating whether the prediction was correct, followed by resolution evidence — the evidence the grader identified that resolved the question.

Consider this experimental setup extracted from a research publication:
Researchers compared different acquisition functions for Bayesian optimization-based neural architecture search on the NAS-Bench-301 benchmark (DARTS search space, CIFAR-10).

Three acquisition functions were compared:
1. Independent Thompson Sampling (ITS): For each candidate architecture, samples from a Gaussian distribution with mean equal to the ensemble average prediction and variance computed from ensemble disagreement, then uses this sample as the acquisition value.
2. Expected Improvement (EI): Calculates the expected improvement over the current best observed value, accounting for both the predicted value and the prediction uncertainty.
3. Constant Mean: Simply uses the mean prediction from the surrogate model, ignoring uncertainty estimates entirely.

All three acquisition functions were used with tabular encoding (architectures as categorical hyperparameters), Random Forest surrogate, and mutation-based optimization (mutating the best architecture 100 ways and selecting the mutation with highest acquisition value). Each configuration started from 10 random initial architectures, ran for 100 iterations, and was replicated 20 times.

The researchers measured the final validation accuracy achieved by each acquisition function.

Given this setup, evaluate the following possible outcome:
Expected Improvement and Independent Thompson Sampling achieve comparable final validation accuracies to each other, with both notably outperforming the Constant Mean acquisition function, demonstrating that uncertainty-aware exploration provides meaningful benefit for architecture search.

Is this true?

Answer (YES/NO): NO